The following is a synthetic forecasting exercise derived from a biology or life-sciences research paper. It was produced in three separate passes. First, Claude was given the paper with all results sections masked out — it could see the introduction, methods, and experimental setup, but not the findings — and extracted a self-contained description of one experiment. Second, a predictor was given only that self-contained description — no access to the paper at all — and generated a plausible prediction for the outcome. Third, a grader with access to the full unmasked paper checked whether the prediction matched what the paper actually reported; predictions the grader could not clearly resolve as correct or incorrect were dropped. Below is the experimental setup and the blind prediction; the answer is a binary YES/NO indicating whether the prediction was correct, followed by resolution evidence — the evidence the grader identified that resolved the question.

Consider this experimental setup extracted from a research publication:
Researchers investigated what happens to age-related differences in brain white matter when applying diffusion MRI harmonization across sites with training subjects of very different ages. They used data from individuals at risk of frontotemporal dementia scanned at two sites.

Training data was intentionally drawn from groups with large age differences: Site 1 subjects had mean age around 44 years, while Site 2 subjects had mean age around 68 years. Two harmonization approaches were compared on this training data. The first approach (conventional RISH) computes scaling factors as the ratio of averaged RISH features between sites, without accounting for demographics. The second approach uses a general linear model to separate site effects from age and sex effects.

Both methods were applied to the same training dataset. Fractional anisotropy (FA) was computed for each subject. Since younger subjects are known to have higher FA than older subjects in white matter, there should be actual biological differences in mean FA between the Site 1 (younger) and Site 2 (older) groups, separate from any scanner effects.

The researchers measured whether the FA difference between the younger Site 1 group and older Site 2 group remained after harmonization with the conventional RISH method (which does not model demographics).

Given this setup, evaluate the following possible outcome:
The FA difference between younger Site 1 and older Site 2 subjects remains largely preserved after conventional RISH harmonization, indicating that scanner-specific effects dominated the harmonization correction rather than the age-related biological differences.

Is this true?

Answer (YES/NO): NO